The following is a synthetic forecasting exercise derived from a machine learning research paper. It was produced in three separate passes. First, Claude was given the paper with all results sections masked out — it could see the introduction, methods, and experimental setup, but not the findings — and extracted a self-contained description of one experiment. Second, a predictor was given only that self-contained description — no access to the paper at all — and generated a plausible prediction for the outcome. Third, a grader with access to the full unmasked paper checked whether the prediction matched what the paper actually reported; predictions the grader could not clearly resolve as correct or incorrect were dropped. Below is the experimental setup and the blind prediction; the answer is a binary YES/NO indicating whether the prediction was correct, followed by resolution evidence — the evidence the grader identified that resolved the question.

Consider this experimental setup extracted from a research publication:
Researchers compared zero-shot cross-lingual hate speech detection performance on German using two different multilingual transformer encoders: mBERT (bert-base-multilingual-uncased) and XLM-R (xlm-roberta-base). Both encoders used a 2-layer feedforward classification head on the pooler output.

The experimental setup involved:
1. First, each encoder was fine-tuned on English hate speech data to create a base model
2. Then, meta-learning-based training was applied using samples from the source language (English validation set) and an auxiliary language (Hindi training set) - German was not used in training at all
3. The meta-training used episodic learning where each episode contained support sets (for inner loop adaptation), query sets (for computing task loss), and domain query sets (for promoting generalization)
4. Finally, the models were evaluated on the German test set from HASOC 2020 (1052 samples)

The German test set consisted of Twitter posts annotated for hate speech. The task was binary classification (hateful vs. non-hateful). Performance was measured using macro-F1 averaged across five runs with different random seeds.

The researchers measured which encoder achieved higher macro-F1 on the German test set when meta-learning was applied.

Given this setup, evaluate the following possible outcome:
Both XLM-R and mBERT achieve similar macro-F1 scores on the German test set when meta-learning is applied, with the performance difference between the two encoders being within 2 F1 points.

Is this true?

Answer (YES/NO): NO